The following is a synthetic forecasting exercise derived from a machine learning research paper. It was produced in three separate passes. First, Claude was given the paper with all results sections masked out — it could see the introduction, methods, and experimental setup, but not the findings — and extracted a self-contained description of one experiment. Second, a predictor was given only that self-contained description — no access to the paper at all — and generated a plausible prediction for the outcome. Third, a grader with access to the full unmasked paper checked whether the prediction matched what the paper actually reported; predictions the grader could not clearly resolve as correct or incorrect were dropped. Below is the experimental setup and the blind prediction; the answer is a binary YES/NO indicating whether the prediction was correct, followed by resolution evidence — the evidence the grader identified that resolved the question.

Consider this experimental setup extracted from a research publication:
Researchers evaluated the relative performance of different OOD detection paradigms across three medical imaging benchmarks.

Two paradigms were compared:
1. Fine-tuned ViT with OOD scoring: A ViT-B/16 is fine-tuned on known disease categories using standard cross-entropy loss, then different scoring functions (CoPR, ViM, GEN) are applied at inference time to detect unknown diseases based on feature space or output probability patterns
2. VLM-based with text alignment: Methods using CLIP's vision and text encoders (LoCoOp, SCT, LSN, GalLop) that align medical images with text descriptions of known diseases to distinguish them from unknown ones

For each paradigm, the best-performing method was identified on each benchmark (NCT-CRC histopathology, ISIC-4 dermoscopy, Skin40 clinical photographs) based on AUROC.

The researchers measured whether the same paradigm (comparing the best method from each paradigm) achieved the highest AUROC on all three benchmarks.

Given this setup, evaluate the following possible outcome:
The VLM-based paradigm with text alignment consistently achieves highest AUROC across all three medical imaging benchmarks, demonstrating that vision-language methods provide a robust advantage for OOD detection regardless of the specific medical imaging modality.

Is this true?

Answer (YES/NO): NO